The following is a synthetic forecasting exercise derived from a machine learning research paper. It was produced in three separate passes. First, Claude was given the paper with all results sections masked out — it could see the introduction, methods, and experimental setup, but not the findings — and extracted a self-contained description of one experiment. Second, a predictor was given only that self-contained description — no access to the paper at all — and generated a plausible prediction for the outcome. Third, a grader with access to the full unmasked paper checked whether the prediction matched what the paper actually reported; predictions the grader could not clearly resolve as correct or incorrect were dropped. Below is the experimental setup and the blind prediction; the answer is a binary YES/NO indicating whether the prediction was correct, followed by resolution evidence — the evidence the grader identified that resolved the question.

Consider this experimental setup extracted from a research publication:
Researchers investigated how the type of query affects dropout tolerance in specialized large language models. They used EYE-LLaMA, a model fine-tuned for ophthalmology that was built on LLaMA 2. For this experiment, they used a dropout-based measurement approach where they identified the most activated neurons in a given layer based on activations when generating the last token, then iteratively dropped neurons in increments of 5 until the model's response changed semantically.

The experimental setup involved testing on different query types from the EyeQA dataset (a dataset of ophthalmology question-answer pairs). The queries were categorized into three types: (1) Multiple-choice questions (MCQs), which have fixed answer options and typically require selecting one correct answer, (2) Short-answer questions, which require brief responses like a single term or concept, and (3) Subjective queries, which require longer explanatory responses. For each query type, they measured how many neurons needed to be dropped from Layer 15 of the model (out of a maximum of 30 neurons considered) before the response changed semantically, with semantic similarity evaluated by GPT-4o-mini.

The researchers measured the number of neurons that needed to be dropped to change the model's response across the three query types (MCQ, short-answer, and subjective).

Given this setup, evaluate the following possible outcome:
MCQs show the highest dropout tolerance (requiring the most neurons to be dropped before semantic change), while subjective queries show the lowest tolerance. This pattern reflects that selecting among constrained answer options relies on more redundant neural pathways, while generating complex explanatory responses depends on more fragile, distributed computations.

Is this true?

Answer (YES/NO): NO